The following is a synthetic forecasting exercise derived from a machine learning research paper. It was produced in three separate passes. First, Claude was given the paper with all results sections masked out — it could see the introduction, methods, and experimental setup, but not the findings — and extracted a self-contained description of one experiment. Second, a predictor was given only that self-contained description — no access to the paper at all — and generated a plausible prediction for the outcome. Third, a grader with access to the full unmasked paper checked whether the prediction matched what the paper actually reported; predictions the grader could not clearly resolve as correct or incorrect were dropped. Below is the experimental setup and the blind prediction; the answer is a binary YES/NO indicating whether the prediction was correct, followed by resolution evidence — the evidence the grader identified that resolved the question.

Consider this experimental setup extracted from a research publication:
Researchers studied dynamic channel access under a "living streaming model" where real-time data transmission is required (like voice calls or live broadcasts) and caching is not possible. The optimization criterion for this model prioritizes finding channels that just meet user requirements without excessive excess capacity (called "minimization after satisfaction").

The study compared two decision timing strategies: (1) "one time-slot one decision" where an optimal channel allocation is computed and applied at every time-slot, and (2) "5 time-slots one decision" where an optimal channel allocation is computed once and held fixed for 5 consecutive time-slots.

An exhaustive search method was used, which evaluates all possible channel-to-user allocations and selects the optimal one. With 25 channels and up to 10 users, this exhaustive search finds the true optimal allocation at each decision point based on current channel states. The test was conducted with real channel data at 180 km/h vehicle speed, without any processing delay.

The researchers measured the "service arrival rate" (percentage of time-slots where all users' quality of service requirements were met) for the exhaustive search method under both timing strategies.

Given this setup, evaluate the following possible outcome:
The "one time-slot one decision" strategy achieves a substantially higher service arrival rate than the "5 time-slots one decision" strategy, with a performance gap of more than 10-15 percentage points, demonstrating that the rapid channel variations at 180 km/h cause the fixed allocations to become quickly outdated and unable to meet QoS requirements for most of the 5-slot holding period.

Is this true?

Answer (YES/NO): NO